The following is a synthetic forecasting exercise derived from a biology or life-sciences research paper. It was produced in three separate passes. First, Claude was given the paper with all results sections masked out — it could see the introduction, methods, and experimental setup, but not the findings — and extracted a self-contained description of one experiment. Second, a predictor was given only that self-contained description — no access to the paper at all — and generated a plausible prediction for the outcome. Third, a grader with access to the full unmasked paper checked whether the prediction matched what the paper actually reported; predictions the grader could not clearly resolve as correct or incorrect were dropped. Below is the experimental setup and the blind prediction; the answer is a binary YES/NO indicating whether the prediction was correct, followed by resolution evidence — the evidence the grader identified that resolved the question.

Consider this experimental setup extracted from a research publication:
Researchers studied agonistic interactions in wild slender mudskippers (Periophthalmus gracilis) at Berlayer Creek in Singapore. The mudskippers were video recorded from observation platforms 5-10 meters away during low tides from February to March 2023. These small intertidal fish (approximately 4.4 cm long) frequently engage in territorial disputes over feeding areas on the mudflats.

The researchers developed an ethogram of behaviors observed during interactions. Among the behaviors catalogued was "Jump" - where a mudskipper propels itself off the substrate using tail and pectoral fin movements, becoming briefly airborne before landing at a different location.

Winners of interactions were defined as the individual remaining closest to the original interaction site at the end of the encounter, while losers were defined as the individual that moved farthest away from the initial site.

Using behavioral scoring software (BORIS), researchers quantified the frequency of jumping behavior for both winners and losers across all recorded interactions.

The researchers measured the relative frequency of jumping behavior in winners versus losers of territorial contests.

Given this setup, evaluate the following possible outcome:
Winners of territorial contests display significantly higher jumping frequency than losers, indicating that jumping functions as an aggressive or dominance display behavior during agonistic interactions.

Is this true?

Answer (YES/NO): NO